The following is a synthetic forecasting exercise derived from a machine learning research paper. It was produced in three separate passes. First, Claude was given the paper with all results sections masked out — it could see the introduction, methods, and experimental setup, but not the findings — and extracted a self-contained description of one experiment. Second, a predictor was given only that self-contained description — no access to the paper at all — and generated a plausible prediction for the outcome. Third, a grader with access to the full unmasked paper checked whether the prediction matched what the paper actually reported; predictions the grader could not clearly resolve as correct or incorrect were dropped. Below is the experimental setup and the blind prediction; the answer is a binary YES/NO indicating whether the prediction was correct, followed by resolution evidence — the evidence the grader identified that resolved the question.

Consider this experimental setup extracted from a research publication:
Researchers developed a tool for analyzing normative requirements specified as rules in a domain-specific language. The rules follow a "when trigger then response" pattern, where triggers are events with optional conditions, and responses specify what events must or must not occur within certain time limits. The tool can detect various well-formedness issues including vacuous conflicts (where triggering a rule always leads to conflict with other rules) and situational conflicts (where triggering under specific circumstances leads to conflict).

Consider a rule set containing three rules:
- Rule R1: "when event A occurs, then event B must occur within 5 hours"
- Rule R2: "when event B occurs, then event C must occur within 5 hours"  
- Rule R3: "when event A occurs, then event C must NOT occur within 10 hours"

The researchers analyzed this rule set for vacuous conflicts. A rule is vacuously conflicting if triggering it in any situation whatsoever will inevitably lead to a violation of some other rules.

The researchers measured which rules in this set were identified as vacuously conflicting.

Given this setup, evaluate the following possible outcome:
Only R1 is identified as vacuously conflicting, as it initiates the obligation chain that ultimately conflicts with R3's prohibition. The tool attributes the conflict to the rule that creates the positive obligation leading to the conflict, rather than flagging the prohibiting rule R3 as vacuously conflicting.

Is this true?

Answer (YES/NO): NO